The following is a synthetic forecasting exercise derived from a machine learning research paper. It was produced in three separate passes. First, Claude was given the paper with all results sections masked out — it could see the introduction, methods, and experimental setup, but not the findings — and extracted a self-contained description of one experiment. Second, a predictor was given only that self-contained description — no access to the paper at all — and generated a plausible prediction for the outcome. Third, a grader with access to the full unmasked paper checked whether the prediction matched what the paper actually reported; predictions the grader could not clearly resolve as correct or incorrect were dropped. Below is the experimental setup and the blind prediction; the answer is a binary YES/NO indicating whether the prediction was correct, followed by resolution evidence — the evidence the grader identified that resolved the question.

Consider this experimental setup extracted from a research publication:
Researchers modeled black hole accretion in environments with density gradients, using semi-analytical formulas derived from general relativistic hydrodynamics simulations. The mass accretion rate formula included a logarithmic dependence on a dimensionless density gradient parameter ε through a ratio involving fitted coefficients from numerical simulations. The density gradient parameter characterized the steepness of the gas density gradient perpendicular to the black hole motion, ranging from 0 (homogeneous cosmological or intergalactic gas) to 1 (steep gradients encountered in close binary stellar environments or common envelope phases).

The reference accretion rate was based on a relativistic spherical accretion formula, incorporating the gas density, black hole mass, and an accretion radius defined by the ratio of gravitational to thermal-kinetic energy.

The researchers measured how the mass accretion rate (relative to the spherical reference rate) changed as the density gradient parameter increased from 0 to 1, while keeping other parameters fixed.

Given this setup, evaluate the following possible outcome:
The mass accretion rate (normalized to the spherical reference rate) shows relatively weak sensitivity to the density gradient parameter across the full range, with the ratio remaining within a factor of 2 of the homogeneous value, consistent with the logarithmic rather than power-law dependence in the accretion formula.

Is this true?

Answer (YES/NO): NO